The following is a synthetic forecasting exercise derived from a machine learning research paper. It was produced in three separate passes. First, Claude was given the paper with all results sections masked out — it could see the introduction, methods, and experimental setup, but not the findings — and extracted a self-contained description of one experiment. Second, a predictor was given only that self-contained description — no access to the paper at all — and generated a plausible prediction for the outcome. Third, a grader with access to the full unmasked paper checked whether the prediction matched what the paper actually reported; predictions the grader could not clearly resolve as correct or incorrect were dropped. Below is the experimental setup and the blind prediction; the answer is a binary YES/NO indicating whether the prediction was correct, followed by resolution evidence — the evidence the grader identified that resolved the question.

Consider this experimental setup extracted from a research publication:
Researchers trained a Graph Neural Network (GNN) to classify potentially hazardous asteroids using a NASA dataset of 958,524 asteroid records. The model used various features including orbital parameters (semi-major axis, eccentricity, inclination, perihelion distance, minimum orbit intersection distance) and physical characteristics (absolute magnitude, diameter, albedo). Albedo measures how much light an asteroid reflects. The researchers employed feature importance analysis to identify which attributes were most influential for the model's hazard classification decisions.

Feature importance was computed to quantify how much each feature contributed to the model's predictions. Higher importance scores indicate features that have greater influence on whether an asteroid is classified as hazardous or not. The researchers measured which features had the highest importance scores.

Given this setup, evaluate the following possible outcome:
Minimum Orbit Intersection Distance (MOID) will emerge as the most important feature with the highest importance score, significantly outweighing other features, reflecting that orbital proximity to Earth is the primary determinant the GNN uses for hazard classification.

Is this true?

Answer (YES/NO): NO